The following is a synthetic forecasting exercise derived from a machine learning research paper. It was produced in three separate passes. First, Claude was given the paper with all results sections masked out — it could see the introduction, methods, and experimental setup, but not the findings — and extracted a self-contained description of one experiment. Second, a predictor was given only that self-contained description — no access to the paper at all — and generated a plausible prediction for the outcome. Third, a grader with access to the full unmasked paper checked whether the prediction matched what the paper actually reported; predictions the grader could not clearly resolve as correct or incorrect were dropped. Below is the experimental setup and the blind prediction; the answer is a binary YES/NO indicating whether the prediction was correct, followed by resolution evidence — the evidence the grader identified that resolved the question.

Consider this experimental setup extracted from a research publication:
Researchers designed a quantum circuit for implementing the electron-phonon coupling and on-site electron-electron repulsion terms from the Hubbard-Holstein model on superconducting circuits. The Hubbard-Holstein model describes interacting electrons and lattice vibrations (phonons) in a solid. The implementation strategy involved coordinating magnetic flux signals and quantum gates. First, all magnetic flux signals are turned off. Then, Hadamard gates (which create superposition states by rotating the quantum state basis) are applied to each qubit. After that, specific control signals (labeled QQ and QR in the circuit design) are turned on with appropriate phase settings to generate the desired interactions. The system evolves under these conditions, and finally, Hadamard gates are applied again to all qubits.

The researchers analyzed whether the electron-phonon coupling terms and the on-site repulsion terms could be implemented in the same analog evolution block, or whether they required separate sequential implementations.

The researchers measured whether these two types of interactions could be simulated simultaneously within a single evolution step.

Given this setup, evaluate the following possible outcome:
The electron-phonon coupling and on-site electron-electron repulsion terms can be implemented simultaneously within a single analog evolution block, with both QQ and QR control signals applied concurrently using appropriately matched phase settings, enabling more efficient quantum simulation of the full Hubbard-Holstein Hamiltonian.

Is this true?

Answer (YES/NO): YES